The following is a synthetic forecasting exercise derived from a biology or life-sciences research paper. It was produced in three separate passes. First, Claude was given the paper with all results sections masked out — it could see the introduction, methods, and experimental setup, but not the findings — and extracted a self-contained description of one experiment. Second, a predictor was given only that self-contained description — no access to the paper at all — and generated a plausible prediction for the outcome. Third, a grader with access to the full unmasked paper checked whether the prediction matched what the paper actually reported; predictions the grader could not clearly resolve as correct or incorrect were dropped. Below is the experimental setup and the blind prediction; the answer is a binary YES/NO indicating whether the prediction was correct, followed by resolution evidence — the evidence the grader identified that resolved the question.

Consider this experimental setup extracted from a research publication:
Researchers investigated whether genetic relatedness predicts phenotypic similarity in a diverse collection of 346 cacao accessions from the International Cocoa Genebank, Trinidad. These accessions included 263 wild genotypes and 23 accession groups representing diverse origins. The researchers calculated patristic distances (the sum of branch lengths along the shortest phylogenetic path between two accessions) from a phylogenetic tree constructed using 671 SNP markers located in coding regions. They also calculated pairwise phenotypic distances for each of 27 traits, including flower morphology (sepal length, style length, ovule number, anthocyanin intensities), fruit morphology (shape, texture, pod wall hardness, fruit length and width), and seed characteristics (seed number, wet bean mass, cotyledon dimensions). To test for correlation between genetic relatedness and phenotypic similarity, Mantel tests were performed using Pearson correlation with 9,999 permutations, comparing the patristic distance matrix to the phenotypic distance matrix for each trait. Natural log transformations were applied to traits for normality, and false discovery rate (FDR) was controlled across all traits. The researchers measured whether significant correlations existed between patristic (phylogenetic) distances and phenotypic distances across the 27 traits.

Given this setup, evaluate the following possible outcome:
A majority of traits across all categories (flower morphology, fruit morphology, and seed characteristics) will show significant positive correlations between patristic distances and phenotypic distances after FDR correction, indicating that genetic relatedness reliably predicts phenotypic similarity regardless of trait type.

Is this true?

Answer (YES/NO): NO